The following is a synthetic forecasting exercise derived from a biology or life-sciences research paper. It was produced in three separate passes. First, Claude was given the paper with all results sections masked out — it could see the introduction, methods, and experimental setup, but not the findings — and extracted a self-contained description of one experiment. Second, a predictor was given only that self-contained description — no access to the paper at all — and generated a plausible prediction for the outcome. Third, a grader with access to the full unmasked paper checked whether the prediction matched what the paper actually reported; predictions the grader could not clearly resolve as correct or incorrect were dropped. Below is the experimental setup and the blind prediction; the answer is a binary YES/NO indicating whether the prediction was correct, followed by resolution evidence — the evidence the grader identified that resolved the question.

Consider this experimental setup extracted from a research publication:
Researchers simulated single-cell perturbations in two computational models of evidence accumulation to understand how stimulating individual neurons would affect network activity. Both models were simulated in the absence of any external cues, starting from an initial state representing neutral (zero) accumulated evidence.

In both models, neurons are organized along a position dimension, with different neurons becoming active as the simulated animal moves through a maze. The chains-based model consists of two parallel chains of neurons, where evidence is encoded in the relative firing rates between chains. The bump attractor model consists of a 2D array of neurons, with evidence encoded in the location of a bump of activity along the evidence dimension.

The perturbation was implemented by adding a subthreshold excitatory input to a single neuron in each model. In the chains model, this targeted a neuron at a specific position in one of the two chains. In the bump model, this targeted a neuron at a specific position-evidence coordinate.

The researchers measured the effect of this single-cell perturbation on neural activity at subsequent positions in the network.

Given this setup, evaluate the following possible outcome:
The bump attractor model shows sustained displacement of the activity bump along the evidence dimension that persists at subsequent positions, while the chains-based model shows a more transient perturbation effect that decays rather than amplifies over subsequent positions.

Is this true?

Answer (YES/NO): NO